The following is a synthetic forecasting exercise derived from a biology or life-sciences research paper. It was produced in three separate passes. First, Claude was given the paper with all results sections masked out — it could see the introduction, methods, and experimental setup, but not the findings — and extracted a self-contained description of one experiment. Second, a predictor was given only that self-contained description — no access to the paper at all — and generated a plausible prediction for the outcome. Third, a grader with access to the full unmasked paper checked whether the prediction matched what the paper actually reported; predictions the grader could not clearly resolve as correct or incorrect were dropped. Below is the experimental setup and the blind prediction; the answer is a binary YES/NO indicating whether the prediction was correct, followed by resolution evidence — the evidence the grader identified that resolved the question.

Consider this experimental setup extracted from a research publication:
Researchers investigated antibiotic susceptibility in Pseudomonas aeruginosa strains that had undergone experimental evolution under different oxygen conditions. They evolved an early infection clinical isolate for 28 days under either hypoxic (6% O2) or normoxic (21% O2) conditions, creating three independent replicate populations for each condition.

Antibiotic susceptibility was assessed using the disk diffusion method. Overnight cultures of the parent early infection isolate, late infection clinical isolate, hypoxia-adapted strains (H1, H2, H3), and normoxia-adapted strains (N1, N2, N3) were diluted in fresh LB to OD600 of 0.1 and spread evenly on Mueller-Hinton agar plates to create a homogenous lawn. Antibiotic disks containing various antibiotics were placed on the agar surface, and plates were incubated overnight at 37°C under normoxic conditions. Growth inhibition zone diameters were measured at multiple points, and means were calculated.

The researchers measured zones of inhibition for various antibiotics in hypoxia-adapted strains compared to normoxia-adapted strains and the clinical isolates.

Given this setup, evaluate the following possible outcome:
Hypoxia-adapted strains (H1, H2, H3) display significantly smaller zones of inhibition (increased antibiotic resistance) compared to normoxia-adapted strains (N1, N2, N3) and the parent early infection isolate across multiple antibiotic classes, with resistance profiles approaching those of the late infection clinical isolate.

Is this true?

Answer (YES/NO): NO